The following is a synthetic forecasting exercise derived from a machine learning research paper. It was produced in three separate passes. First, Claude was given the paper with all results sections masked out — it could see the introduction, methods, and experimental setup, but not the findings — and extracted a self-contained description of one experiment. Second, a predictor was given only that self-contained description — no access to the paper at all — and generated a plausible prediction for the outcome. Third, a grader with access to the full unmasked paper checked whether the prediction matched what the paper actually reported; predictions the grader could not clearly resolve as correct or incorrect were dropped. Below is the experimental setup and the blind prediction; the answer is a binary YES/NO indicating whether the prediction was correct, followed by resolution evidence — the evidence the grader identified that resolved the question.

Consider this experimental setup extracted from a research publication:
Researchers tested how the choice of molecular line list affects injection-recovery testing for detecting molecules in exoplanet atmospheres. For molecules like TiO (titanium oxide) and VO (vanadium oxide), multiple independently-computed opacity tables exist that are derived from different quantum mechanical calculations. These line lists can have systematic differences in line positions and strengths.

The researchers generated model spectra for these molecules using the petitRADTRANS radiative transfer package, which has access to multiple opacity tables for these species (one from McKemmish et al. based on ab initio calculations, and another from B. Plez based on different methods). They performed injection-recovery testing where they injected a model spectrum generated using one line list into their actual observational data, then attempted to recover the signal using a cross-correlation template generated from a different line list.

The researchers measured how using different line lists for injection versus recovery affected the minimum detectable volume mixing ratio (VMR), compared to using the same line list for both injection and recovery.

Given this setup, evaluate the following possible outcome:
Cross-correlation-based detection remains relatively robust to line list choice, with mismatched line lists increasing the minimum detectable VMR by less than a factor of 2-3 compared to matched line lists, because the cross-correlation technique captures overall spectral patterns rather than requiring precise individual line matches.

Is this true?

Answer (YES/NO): NO